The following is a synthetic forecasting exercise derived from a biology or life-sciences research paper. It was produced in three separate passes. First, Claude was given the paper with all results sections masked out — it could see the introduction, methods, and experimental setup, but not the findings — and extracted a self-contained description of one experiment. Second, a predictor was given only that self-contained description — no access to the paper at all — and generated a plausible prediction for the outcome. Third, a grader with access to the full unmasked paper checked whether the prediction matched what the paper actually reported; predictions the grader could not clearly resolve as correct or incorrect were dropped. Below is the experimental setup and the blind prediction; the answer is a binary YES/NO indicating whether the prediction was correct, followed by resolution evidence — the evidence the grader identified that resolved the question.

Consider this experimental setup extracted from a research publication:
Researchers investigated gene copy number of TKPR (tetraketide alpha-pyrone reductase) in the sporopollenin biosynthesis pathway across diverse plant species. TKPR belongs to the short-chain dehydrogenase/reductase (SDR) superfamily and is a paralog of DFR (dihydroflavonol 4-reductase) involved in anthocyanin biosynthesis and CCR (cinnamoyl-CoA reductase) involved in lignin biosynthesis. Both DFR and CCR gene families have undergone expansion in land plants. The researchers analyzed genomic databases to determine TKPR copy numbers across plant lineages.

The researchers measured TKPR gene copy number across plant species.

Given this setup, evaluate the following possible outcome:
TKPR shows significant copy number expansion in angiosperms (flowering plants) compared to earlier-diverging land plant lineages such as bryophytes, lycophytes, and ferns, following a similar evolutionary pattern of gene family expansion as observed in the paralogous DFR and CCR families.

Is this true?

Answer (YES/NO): NO